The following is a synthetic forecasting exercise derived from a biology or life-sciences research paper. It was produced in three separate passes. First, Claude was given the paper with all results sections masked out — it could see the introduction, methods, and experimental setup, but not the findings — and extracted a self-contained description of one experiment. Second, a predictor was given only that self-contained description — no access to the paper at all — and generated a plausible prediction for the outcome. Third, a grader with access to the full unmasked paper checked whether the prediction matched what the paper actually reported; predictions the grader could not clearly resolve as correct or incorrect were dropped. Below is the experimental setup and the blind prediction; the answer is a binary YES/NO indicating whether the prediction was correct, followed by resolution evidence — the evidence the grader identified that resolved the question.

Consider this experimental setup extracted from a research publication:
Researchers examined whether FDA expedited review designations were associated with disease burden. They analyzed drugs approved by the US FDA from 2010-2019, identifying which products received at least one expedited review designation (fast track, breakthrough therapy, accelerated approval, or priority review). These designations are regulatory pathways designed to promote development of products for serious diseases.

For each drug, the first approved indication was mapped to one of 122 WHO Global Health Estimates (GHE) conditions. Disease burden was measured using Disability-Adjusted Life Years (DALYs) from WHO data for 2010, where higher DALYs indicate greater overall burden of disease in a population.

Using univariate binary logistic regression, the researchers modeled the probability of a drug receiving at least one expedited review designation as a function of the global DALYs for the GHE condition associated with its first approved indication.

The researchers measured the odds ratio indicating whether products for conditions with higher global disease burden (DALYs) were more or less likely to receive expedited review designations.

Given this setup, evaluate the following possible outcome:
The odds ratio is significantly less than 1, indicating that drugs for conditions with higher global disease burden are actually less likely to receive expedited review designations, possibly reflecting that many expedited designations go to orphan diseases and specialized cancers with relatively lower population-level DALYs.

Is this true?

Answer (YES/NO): NO